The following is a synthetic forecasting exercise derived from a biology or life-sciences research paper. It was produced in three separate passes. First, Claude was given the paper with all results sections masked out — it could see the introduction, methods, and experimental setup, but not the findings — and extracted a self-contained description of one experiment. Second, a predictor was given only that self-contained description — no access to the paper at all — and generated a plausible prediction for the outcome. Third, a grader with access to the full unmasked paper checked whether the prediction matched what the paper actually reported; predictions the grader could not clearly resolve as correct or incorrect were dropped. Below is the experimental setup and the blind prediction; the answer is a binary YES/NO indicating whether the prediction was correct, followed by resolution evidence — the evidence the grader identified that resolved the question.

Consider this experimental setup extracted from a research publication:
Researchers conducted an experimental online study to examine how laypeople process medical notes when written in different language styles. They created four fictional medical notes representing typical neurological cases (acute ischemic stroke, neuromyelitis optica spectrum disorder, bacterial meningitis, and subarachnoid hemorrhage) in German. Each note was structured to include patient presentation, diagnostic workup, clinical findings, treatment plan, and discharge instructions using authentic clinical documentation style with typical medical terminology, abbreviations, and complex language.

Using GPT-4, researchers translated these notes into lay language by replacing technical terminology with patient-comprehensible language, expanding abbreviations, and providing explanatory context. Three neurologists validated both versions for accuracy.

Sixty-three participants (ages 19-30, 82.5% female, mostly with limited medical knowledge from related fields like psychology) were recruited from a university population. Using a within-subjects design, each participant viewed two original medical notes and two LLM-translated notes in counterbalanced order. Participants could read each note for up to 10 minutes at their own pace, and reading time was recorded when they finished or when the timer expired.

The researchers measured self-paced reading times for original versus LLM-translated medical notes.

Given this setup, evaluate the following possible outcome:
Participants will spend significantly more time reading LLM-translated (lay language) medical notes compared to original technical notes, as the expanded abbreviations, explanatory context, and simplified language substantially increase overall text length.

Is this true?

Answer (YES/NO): YES